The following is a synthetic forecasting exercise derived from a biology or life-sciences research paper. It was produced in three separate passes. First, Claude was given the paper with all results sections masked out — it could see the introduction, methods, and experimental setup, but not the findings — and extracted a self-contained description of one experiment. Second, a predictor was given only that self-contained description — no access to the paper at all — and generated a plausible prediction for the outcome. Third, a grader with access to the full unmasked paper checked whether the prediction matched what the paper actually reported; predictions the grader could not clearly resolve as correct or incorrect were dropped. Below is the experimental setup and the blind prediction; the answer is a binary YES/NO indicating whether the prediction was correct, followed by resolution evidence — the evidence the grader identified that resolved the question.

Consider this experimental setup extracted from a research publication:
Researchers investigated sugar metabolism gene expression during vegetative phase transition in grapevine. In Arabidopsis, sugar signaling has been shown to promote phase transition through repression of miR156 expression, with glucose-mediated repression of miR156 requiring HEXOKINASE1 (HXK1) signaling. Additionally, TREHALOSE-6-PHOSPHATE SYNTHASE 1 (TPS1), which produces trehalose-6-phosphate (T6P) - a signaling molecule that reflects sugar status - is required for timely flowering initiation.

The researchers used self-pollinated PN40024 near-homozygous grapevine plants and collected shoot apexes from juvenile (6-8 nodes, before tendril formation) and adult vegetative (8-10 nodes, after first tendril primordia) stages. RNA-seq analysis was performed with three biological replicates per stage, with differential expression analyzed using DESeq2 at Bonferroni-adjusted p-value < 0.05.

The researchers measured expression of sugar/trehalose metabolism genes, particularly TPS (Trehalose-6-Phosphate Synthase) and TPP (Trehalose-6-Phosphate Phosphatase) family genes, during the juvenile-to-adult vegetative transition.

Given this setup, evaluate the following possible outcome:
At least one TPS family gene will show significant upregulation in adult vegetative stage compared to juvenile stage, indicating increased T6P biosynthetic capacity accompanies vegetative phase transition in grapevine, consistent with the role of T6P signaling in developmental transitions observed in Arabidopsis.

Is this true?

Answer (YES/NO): NO